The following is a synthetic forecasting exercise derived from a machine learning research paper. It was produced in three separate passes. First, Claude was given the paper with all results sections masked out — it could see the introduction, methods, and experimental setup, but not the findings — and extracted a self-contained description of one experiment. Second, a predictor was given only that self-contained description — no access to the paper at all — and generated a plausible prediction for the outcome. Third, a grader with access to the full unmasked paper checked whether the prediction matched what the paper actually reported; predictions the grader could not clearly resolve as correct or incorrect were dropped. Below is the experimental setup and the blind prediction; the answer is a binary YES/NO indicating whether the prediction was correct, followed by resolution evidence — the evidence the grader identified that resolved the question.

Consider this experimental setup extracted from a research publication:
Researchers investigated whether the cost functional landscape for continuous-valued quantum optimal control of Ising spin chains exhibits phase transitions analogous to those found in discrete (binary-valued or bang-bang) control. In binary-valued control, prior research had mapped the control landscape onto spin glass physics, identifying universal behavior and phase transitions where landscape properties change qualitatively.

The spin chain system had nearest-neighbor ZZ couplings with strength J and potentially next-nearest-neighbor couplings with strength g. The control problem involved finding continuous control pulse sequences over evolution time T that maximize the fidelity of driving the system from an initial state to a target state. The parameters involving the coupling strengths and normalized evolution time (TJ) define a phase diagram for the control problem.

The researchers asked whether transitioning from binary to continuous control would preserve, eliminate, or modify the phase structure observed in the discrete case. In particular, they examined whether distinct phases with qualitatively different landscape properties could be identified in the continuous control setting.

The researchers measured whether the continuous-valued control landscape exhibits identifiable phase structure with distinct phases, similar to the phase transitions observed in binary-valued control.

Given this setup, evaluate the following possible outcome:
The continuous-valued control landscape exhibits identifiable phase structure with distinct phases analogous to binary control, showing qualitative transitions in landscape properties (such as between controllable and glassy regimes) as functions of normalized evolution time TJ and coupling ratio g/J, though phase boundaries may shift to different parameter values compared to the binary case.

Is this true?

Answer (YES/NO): YES